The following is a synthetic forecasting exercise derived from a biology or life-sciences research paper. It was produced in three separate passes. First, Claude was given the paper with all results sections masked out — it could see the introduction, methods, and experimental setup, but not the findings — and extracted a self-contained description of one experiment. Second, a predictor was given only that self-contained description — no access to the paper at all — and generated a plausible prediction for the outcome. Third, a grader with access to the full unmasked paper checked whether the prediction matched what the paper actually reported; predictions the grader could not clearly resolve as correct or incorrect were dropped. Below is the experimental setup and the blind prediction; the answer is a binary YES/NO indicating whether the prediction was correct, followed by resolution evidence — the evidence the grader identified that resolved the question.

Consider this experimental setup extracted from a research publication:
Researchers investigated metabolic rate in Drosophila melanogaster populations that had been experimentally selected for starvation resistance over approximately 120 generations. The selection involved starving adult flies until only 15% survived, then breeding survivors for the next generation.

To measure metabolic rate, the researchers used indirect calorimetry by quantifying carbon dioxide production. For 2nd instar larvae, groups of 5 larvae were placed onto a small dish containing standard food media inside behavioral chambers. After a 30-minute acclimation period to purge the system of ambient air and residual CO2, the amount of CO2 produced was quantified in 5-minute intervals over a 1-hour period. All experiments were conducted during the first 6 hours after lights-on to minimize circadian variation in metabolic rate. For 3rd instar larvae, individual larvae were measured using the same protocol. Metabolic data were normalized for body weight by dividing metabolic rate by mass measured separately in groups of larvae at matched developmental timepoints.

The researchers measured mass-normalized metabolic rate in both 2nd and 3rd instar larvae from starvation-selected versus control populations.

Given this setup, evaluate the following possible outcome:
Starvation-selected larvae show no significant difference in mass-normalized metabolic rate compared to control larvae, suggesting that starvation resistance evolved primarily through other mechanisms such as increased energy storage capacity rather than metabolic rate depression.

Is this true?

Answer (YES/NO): NO